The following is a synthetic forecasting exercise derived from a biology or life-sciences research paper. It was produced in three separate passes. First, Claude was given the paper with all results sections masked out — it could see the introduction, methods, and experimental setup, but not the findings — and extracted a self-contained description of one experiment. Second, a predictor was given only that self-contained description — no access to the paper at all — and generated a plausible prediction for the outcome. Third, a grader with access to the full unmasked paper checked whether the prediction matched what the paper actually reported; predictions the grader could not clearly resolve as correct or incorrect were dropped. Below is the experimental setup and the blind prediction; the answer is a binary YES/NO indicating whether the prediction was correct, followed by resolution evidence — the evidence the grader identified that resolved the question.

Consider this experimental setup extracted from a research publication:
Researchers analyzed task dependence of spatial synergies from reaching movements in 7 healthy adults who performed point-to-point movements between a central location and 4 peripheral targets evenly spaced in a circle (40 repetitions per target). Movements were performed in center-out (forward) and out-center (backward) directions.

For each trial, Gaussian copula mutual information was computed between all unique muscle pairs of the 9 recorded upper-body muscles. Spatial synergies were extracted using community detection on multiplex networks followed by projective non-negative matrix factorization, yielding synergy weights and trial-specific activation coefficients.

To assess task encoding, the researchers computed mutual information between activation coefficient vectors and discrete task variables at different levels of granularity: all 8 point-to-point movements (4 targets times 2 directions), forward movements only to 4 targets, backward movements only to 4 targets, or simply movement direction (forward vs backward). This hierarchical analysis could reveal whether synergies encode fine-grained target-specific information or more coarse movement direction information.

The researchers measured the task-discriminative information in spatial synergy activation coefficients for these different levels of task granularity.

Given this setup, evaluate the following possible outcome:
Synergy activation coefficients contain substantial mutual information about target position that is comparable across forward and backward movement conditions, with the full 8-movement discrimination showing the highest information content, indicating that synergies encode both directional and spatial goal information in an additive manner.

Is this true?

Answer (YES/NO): NO